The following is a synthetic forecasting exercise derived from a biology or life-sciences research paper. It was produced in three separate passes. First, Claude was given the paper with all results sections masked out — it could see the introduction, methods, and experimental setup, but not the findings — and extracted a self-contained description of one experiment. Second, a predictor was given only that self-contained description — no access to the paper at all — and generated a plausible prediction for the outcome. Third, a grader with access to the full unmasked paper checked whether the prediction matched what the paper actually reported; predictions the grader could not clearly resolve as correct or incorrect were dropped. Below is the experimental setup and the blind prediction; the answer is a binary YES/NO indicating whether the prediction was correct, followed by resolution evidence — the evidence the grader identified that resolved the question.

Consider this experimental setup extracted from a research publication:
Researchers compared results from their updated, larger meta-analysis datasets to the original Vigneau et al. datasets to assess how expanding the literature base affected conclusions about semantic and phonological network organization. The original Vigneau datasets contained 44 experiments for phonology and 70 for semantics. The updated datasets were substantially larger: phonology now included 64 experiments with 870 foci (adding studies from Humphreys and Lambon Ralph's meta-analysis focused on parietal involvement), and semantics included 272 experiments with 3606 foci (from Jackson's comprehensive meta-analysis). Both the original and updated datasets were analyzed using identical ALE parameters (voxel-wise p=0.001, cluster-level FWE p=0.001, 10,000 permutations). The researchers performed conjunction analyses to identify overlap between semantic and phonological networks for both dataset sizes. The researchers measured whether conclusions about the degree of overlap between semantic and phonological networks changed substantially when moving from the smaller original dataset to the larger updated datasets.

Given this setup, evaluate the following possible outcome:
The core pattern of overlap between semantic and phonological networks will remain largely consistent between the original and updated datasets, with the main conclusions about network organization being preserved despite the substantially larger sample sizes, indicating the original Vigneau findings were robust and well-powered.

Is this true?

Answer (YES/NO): NO